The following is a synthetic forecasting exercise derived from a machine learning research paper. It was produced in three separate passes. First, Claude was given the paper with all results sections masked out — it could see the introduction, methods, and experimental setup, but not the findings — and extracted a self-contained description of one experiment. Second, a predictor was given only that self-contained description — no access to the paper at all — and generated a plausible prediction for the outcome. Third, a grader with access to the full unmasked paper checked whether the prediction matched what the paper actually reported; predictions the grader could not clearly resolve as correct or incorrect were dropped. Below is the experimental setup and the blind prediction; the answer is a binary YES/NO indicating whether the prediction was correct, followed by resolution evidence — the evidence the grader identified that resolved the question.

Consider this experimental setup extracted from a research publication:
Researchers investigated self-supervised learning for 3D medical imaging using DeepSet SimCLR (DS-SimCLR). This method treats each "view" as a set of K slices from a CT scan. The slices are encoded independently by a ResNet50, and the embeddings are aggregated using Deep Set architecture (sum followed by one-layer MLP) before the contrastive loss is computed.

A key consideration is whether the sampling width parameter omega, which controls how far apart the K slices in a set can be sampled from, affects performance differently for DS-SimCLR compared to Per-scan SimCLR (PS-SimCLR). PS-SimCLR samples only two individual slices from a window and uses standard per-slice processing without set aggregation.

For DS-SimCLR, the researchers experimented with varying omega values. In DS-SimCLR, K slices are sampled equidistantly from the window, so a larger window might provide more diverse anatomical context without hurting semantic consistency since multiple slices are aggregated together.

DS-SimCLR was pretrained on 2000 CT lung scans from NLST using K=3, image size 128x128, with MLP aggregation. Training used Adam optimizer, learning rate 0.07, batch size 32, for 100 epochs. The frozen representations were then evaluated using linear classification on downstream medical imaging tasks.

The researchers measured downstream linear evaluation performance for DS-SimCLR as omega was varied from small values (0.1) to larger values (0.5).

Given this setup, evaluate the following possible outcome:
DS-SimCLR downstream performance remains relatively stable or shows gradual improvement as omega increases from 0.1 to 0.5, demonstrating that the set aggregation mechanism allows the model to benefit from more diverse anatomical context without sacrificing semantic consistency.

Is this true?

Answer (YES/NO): YES